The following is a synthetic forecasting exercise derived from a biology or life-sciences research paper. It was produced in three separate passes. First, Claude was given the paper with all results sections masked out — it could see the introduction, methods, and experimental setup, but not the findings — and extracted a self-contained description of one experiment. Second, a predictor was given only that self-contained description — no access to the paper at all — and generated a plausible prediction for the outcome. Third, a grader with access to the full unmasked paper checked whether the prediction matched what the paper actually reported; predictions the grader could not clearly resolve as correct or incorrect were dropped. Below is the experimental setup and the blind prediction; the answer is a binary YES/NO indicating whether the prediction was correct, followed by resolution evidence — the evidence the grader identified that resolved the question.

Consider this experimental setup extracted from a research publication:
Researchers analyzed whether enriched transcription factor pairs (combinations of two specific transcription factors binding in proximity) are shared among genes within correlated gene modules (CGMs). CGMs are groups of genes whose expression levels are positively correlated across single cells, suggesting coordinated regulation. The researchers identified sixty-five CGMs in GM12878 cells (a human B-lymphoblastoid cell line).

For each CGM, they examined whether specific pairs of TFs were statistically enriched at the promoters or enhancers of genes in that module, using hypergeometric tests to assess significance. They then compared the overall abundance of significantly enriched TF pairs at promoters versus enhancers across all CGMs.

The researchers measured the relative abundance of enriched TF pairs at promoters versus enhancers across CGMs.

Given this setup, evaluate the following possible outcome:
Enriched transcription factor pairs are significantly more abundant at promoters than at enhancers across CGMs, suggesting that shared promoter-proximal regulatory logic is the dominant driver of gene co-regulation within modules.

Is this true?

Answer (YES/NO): NO